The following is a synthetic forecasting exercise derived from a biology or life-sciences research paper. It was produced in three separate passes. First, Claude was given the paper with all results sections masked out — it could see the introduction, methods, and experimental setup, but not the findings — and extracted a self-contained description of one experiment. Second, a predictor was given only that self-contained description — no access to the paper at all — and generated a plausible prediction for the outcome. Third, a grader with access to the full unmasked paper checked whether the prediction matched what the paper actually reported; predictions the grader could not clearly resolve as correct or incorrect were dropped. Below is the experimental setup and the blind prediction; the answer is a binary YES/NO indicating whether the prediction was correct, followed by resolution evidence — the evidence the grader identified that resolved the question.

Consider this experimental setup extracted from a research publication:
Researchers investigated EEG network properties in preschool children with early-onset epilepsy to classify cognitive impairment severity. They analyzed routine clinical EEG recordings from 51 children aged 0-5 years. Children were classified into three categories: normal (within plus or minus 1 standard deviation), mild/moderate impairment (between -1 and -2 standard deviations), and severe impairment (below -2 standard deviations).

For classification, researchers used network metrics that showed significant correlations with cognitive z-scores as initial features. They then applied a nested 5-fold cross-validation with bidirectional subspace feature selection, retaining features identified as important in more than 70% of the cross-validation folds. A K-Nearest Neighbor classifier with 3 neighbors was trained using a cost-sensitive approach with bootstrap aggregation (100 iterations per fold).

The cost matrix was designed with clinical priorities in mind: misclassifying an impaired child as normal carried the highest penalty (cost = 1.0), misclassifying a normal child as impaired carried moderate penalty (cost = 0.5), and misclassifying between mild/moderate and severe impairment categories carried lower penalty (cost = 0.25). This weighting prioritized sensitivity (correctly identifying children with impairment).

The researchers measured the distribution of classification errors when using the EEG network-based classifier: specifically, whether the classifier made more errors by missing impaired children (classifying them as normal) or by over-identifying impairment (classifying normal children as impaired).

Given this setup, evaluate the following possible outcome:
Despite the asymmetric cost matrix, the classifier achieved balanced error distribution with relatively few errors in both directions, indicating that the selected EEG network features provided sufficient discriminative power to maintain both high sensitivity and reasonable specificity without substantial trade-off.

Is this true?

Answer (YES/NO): YES